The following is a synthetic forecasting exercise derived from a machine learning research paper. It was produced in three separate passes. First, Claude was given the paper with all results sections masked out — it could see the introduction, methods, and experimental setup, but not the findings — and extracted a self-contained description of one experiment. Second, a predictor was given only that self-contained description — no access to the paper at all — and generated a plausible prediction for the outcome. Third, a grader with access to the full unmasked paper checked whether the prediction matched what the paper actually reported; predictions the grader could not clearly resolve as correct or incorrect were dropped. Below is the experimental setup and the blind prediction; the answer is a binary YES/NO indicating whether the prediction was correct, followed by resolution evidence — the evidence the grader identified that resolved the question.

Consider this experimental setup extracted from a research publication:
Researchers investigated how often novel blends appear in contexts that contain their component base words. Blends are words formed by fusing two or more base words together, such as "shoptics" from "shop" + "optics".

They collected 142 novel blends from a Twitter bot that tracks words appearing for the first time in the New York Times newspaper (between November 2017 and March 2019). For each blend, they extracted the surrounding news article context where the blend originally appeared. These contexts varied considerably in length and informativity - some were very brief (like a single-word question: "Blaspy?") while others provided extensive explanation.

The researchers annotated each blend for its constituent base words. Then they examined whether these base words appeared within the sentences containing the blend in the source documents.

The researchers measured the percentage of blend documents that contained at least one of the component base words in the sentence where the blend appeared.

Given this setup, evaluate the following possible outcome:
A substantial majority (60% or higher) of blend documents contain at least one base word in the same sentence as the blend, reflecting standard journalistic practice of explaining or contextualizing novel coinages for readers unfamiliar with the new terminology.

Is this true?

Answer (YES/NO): NO